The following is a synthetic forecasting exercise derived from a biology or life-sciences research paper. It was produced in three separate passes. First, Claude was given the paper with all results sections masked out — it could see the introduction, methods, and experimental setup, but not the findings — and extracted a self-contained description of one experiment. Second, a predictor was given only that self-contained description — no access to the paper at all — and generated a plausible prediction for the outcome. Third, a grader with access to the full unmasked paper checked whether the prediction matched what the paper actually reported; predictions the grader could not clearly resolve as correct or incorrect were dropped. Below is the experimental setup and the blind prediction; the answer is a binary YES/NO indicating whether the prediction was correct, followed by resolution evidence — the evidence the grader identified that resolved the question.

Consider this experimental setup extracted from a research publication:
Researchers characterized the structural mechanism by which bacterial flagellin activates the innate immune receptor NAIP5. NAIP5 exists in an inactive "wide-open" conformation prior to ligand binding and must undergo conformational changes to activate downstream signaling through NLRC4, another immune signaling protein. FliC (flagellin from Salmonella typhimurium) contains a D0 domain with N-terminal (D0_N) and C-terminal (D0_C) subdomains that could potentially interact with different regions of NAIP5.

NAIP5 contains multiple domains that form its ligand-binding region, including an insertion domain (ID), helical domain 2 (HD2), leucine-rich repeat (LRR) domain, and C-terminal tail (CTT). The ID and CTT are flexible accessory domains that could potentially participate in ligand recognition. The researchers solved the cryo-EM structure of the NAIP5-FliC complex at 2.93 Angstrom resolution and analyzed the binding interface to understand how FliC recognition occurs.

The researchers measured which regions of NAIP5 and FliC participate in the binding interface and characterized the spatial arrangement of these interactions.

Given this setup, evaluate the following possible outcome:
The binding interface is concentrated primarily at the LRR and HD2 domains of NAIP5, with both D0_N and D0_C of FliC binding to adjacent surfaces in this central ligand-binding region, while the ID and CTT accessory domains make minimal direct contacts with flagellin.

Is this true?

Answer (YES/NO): NO